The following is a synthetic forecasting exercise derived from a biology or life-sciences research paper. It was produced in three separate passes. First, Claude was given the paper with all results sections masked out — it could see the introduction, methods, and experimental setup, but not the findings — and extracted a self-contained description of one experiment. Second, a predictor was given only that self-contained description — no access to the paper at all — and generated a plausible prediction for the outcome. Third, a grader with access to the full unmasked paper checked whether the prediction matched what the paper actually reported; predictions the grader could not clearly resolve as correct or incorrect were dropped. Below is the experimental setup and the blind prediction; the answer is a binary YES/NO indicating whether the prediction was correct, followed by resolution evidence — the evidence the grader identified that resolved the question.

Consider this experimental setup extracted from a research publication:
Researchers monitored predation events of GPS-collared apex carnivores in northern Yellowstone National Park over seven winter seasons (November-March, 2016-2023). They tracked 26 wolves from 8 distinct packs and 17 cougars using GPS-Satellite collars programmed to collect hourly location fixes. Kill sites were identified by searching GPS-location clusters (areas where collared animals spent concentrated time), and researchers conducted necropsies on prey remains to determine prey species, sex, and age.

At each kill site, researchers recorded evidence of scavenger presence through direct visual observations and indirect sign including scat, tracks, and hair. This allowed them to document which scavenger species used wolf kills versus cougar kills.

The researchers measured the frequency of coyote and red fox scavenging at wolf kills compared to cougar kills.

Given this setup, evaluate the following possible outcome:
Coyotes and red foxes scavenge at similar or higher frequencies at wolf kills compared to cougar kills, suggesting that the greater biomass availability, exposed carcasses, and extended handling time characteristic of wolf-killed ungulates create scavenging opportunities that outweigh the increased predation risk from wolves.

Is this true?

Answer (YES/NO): YES